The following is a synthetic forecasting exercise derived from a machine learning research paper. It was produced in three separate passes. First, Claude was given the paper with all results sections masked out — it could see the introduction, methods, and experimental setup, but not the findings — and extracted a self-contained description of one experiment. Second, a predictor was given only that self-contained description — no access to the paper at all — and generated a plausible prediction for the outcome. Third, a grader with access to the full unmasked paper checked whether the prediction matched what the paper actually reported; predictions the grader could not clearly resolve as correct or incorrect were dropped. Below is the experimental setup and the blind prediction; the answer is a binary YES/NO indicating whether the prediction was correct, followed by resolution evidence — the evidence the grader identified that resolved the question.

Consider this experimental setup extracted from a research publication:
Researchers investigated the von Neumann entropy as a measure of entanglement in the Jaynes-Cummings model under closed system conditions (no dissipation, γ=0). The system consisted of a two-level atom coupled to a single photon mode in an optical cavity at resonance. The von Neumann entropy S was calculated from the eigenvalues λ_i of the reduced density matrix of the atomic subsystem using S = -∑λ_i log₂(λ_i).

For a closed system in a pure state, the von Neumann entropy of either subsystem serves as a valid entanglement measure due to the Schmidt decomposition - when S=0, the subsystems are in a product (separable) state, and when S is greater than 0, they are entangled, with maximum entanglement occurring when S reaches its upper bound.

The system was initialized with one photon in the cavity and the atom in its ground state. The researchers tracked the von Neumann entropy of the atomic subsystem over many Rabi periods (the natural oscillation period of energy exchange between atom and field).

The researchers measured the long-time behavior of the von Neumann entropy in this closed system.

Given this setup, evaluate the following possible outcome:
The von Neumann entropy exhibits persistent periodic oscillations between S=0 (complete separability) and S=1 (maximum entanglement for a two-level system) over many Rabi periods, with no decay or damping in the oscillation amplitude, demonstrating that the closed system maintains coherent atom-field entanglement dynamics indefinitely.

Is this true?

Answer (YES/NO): YES